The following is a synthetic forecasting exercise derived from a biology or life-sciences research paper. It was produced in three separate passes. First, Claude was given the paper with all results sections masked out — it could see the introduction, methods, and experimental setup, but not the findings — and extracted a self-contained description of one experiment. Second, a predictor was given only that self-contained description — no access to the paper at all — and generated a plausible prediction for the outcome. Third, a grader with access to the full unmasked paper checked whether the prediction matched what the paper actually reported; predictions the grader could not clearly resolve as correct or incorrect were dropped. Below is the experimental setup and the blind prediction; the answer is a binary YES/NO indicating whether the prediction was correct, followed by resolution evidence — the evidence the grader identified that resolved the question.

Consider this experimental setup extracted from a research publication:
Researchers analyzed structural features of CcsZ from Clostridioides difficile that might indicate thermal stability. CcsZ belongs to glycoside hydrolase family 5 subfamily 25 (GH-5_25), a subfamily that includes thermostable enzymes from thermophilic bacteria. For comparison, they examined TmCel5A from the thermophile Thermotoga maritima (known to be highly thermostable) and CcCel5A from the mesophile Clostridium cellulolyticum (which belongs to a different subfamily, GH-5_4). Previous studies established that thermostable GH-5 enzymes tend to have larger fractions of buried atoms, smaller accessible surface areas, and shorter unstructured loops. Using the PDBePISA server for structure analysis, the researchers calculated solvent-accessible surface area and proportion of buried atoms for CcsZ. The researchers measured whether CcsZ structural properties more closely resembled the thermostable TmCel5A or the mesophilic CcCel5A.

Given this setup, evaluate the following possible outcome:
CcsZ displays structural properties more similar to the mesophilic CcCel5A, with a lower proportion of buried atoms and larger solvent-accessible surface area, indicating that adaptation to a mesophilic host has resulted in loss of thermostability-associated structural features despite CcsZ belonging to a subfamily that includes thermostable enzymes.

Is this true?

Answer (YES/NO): NO